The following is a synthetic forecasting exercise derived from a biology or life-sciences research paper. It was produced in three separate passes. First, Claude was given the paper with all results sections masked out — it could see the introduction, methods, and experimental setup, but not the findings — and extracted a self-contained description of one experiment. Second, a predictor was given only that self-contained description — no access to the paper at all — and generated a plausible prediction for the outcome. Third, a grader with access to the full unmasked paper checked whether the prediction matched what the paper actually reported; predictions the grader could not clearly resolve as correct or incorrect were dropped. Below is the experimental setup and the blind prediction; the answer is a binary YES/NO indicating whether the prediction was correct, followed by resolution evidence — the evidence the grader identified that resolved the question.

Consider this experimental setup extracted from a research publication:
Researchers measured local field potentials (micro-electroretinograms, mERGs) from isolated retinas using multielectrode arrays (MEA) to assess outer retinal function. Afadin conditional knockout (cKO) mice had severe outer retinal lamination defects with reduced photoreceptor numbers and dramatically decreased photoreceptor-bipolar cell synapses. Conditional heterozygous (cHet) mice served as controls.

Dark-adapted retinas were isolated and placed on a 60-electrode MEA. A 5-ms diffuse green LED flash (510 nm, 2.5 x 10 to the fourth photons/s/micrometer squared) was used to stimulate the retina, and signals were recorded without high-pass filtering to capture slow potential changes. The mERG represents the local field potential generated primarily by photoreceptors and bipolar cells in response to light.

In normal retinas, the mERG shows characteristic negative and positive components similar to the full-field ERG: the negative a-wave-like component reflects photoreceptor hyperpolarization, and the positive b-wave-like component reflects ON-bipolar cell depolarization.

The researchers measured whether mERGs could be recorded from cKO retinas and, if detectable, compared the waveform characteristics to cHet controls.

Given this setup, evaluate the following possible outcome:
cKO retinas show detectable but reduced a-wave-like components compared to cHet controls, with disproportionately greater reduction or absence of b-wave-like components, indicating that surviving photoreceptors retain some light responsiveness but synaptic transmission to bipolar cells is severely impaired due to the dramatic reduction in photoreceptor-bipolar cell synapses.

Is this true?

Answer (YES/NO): YES